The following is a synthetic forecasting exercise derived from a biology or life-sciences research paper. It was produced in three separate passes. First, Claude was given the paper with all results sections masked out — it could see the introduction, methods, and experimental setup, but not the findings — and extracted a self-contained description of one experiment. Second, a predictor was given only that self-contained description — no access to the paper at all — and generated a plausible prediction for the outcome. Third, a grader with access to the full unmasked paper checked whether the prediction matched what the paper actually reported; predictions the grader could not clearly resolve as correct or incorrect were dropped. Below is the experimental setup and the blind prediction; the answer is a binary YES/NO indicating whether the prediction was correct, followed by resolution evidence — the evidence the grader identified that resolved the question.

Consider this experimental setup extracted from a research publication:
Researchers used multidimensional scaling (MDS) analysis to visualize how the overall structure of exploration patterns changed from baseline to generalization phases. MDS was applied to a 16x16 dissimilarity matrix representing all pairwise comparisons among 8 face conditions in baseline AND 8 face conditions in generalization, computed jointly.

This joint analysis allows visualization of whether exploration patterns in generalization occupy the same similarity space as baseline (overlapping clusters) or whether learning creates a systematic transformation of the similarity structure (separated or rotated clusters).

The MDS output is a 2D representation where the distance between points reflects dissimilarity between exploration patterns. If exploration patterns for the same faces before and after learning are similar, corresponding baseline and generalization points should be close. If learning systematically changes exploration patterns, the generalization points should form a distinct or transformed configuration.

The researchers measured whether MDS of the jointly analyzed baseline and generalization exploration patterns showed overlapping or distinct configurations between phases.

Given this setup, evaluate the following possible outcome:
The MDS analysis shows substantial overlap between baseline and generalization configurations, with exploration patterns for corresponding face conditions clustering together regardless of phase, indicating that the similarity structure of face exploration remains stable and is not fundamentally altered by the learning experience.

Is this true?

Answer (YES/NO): NO